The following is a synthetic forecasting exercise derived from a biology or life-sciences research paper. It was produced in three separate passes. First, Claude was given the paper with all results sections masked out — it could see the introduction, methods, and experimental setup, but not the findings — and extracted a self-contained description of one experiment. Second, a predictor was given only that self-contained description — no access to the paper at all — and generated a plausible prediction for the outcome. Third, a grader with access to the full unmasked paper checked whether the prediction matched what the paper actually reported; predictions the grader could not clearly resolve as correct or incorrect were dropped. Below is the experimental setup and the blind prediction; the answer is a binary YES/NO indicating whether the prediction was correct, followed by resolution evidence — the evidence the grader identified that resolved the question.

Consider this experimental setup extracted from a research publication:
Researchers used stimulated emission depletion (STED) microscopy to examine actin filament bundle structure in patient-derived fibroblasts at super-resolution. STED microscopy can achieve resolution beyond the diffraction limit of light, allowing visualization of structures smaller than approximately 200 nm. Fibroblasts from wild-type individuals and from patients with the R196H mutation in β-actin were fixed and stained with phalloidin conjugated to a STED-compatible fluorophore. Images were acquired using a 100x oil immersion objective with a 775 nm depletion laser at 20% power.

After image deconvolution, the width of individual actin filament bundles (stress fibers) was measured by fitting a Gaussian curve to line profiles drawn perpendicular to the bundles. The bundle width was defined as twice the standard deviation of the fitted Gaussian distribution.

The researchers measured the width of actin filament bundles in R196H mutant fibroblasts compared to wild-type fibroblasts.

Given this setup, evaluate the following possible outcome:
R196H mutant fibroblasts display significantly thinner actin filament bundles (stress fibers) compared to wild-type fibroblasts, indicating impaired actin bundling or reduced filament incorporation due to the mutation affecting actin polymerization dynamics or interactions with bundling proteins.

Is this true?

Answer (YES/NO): NO